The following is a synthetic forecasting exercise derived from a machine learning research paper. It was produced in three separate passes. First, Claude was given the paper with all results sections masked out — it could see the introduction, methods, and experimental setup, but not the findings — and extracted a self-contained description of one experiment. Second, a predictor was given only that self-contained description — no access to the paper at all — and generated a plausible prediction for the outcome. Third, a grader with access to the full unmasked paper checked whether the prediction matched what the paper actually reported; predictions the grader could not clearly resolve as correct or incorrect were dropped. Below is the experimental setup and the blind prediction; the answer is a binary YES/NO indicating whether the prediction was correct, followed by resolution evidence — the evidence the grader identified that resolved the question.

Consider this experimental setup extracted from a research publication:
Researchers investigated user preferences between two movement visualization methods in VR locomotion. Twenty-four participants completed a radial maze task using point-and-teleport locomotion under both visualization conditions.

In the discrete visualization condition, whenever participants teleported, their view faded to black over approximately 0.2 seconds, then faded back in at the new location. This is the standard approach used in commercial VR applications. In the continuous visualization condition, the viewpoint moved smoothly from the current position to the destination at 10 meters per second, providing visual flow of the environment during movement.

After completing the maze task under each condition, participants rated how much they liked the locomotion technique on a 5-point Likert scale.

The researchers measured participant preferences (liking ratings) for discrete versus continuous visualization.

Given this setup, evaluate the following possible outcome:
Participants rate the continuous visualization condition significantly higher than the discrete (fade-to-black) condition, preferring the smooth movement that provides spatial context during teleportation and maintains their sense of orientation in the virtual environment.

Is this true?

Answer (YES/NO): NO